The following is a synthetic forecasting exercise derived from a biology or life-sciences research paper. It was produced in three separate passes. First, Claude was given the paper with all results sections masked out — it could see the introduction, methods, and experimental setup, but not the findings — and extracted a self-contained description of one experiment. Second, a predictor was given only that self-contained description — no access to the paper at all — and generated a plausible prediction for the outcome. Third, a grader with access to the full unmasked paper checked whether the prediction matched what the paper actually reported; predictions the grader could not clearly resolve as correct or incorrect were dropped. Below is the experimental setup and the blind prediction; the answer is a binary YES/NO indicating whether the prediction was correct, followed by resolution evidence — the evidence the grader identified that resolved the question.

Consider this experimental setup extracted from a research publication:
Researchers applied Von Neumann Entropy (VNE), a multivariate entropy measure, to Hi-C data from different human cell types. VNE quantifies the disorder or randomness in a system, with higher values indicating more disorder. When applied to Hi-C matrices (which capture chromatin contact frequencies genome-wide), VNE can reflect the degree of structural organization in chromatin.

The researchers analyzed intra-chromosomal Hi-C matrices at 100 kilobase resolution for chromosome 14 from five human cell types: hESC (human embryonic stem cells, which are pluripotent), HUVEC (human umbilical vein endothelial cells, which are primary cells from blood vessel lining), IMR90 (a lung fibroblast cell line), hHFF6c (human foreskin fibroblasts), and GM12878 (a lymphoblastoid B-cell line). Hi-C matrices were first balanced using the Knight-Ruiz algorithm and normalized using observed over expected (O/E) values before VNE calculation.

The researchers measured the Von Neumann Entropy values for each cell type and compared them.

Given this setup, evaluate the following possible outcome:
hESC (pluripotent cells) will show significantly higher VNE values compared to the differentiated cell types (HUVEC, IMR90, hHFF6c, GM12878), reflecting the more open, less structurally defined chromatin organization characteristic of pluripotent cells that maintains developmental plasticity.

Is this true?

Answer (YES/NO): NO